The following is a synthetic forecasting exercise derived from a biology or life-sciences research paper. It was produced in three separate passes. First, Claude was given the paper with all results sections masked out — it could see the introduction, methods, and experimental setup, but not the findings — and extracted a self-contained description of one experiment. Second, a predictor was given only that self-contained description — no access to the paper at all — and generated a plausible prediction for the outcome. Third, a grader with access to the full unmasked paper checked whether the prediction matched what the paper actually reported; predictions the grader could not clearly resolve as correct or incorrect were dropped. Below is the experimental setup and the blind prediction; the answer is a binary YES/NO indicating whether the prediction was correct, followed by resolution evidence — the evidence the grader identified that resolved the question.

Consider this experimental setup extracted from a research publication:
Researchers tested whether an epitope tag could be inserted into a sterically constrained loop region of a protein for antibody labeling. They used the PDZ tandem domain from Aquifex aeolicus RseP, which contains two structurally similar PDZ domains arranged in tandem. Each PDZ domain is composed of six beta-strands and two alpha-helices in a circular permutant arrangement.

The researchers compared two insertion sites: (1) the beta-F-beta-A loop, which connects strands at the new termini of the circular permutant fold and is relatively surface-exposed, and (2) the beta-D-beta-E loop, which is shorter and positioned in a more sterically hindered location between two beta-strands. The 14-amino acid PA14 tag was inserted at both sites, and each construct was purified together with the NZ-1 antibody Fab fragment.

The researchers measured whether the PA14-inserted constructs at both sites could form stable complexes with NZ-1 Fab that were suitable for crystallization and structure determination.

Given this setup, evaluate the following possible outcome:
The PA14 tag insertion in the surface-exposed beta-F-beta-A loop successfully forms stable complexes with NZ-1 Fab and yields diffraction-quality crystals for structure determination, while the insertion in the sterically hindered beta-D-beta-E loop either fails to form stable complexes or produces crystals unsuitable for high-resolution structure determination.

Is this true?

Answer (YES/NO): NO